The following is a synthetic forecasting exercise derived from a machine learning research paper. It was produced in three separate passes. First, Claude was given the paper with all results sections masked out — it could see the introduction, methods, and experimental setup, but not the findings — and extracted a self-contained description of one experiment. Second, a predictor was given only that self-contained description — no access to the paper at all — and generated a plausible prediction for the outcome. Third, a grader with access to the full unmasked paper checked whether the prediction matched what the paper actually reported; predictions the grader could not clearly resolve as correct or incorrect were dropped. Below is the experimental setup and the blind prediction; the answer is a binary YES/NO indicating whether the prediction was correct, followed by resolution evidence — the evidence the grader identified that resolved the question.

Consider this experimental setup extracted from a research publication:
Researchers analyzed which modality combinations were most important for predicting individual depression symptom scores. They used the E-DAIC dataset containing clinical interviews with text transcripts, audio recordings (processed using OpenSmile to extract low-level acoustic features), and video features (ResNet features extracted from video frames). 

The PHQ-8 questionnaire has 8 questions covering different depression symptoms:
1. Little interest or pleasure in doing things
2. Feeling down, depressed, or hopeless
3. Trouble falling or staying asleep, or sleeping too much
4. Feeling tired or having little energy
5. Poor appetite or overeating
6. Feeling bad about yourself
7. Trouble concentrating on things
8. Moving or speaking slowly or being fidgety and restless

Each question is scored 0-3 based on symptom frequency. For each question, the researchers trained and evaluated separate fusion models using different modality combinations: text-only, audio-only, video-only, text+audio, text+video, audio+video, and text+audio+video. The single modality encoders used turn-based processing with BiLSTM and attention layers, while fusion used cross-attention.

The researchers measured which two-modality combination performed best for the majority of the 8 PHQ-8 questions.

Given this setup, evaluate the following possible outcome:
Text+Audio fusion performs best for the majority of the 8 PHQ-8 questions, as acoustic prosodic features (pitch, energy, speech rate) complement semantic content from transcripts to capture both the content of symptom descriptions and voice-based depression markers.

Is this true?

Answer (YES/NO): NO